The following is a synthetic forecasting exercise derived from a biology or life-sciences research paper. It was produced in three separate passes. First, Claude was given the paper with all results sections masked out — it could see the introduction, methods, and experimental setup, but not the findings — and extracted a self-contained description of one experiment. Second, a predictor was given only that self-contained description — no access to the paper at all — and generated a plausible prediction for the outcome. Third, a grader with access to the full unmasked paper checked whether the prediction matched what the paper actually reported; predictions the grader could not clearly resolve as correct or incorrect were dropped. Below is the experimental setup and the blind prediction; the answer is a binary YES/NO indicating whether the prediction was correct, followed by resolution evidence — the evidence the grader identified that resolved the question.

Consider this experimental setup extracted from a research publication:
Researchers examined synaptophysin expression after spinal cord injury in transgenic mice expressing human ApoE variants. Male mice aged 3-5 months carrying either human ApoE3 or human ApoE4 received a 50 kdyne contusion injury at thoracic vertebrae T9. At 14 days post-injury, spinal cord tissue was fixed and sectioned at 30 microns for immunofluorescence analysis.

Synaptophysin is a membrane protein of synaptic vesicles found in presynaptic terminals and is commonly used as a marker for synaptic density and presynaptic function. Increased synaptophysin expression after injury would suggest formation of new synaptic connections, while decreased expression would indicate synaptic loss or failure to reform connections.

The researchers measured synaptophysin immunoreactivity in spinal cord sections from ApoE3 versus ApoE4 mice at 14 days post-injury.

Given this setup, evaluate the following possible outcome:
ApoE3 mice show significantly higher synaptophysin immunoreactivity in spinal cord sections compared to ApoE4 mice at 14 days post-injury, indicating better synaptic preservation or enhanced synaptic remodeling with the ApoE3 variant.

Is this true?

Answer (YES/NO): NO